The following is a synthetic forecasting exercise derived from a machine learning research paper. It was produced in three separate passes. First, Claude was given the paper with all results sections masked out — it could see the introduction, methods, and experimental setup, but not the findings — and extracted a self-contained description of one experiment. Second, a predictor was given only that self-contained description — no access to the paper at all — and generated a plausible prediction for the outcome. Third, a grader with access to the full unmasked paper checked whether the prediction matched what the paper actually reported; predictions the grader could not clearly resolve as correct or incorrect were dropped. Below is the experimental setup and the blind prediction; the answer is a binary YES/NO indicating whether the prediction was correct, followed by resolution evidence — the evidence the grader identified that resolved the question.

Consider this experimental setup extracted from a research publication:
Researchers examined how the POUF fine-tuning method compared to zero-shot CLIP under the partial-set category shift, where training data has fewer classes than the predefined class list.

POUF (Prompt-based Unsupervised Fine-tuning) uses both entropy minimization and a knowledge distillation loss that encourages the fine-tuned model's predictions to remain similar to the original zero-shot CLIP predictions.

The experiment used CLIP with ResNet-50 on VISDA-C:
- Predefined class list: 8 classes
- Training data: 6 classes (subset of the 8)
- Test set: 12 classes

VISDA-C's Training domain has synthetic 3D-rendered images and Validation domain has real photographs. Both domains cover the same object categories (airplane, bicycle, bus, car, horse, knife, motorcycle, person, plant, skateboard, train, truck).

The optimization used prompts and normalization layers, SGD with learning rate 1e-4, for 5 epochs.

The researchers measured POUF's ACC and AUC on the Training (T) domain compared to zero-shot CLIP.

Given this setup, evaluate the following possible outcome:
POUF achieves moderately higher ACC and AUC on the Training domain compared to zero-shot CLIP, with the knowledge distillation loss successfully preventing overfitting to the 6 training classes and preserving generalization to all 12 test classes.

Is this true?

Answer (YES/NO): NO